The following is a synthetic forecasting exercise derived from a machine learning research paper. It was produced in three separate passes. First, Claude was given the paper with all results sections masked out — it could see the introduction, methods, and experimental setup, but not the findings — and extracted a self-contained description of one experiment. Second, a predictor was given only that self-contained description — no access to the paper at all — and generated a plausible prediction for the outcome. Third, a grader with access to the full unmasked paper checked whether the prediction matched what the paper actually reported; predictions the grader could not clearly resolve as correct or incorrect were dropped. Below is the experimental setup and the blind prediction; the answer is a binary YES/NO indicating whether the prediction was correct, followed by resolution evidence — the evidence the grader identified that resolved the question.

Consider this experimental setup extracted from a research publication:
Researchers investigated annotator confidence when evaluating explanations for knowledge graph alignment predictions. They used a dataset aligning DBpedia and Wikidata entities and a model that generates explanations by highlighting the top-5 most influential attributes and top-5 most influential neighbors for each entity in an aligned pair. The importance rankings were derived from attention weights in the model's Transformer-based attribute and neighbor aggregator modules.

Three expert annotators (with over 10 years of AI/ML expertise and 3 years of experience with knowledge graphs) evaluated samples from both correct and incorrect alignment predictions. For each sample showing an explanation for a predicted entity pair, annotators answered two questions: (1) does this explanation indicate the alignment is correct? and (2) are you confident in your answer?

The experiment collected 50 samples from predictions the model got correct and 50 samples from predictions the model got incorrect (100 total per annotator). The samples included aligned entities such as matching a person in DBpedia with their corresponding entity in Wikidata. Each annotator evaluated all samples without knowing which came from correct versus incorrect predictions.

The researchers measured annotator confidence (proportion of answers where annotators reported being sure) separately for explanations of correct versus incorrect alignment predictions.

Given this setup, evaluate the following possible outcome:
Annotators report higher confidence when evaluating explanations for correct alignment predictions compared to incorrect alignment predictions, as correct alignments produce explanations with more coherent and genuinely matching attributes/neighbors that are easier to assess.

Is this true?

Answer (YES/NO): NO